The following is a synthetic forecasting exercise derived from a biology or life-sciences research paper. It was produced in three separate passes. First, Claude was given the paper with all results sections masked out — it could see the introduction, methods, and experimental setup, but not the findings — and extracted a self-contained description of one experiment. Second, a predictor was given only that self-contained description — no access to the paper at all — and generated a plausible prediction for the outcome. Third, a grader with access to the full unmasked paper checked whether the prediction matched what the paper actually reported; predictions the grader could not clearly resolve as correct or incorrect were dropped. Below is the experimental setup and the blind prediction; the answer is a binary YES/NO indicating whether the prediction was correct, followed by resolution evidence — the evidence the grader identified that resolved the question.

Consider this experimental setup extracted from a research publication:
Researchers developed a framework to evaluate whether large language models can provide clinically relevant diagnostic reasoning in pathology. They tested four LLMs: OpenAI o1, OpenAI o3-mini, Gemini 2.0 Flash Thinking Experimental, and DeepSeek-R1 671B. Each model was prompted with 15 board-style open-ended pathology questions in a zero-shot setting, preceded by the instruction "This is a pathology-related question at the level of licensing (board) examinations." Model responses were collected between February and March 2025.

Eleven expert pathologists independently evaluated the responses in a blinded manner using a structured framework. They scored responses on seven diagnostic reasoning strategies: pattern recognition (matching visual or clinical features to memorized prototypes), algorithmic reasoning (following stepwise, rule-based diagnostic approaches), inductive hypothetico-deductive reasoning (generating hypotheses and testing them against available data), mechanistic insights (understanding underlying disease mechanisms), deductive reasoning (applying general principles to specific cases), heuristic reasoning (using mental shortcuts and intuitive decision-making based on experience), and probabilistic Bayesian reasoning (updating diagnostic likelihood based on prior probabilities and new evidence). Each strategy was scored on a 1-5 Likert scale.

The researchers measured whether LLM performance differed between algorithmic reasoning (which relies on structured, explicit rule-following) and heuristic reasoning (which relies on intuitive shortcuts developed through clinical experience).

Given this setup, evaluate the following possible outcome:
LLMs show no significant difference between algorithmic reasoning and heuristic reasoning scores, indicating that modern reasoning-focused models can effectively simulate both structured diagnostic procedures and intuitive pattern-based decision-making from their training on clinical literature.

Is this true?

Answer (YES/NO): NO